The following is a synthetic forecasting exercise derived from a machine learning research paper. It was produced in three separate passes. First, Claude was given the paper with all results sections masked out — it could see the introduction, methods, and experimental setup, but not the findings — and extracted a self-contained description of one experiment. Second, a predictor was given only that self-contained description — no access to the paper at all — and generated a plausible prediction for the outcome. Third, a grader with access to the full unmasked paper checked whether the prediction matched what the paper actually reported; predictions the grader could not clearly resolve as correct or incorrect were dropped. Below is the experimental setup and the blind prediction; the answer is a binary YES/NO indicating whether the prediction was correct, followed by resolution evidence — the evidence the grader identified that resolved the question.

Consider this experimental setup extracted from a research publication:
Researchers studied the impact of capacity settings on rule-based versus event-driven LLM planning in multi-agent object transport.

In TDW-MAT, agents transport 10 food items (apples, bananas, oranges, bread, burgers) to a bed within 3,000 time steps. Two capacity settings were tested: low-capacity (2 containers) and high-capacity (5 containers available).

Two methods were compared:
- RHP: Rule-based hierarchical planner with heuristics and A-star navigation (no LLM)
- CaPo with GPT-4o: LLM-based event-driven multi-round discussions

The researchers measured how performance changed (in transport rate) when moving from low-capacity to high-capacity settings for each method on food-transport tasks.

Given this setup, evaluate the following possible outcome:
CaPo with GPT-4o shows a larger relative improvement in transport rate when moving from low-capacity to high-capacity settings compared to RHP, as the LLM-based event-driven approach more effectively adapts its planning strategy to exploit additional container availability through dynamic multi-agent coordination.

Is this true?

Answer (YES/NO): NO